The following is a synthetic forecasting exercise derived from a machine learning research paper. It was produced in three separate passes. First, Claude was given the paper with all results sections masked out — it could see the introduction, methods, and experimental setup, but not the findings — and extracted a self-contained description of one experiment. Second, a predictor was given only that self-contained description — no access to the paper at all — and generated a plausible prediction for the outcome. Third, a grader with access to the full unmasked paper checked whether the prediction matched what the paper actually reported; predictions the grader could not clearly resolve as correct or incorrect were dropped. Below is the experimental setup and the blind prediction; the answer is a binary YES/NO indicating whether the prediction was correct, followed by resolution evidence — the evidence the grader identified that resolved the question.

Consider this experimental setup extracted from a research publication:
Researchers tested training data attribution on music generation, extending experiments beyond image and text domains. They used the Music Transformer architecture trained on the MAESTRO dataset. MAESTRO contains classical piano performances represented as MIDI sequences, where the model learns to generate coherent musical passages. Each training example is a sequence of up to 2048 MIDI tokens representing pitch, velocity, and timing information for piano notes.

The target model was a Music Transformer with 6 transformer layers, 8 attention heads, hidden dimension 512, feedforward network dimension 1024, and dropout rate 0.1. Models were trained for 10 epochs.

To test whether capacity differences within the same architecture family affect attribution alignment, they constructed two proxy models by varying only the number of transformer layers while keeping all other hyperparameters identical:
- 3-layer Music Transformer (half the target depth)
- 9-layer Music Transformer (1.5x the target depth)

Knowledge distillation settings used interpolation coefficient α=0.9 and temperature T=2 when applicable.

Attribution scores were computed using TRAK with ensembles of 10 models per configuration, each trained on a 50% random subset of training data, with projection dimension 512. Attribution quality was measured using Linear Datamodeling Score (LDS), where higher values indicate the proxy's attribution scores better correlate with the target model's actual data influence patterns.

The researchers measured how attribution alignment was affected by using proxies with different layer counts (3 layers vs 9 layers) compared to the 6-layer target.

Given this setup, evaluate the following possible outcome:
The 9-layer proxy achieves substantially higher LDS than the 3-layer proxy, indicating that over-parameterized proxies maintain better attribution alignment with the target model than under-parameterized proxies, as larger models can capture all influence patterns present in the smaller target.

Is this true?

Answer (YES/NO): NO